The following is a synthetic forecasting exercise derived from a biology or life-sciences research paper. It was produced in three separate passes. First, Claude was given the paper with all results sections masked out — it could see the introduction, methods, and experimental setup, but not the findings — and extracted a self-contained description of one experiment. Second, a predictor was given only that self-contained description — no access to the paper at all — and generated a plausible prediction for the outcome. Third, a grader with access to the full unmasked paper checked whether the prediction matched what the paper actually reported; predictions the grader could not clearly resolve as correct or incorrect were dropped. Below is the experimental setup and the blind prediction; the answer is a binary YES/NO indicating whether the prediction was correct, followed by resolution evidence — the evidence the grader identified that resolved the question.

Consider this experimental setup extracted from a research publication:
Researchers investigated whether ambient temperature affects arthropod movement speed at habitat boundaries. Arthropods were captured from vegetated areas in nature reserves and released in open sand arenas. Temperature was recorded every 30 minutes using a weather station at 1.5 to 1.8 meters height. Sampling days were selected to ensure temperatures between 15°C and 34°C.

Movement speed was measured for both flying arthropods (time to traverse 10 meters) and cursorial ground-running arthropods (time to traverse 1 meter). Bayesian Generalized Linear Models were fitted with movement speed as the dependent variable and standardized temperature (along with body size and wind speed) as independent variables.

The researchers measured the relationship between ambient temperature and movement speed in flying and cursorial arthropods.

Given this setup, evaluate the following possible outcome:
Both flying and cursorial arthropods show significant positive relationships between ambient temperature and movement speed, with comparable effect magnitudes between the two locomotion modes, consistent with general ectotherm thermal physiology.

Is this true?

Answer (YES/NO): NO